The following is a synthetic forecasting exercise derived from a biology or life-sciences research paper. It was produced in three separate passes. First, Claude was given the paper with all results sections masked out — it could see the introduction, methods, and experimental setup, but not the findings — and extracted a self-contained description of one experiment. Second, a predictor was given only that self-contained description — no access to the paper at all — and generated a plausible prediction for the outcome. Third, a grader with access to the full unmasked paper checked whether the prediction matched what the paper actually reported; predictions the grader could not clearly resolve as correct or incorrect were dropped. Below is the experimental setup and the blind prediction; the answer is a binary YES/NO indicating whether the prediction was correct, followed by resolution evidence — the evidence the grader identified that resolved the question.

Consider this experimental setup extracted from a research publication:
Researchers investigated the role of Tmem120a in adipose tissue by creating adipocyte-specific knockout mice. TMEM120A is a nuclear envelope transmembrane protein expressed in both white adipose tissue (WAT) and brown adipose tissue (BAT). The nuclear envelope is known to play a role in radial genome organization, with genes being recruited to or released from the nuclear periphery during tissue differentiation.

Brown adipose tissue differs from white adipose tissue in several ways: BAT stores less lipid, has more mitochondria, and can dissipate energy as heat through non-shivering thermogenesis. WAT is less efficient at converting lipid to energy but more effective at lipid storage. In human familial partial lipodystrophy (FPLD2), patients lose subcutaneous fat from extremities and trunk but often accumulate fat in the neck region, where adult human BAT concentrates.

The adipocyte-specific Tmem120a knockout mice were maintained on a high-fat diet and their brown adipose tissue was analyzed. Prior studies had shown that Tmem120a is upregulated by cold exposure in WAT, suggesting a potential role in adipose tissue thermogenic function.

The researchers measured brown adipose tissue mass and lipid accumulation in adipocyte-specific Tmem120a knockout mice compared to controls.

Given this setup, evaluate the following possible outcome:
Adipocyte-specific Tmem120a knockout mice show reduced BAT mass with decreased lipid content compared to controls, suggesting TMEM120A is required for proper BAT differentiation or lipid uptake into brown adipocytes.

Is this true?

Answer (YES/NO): NO